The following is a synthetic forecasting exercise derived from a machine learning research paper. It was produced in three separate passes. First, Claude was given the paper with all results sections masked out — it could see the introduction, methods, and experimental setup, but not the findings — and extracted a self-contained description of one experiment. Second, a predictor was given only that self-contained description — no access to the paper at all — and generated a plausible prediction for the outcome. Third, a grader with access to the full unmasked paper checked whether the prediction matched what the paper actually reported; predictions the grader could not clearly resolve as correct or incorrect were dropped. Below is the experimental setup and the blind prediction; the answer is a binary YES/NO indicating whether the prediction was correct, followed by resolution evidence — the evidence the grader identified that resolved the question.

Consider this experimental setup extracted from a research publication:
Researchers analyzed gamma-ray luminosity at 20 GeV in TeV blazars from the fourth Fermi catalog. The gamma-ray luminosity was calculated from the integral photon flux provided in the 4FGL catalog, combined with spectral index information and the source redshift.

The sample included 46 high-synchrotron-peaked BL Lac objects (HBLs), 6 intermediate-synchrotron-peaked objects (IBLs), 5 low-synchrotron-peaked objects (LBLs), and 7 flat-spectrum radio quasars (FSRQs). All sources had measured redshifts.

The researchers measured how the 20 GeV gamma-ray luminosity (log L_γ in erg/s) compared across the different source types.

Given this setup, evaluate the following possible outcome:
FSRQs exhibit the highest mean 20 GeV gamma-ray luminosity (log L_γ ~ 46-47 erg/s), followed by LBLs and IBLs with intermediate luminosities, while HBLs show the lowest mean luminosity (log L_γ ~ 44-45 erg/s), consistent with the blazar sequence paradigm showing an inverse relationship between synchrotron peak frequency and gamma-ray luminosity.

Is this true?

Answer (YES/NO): YES